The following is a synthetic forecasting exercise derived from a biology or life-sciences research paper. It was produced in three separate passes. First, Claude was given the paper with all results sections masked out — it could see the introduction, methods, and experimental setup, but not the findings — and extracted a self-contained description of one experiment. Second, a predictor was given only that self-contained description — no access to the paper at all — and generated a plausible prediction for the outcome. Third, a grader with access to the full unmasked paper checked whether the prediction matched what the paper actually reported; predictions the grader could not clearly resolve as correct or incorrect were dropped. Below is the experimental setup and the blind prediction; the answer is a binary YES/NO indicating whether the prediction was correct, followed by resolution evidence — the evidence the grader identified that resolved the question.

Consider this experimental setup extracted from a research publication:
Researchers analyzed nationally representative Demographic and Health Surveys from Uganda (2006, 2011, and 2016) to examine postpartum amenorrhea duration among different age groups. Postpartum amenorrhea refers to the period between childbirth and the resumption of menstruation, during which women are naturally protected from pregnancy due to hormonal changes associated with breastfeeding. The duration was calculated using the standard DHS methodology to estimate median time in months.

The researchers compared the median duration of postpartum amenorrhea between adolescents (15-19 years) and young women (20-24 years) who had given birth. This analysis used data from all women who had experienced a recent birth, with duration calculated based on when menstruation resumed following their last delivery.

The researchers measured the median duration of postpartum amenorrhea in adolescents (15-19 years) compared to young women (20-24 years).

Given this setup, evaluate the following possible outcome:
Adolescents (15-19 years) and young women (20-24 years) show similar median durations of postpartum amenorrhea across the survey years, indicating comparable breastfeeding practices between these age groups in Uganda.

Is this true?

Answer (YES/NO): NO